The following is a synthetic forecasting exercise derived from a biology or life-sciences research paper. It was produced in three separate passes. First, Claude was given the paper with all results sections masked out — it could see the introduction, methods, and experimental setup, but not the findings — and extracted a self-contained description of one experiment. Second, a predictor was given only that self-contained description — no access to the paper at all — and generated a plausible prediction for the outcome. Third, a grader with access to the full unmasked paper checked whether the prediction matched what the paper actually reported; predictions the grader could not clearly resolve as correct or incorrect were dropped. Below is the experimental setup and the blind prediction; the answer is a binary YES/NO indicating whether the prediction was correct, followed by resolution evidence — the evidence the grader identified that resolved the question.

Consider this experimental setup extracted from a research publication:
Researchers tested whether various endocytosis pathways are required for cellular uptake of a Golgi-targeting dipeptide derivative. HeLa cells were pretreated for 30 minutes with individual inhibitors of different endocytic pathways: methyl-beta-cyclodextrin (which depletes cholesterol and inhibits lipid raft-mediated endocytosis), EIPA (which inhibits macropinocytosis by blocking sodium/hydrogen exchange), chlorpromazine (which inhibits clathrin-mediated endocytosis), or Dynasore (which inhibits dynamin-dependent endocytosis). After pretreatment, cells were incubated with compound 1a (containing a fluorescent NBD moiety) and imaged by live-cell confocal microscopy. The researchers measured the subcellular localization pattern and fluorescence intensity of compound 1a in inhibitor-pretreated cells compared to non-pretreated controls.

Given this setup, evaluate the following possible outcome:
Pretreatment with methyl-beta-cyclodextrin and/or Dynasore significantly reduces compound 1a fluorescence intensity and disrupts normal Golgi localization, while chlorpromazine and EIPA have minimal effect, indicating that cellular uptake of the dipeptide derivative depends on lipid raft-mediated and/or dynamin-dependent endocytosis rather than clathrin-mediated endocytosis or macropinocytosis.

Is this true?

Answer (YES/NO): NO